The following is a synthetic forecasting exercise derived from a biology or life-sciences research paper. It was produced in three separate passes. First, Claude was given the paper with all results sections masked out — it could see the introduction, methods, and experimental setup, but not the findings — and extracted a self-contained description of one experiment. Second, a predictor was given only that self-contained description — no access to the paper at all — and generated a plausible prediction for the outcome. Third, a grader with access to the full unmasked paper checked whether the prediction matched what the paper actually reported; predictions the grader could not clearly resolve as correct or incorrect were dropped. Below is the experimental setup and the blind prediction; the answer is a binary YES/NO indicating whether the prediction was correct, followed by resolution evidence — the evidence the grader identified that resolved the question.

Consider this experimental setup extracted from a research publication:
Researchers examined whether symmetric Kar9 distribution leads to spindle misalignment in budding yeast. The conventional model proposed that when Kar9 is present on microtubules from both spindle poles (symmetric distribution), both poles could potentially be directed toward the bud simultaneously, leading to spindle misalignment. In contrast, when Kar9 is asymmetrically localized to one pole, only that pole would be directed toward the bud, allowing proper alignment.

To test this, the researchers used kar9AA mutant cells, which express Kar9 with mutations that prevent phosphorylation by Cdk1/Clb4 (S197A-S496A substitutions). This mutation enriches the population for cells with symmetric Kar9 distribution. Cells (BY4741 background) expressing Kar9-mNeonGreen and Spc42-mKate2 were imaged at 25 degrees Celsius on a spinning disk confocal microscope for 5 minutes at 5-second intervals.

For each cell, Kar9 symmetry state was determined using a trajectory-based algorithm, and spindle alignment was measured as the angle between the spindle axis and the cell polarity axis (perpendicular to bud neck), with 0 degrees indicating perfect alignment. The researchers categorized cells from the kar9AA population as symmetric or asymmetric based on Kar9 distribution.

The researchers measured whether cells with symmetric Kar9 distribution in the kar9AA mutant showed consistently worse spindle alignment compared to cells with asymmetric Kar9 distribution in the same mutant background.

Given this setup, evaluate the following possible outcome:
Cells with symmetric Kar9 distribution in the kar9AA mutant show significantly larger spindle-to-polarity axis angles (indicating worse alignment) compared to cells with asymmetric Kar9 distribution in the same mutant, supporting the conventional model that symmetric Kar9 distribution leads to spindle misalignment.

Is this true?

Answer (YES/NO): NO